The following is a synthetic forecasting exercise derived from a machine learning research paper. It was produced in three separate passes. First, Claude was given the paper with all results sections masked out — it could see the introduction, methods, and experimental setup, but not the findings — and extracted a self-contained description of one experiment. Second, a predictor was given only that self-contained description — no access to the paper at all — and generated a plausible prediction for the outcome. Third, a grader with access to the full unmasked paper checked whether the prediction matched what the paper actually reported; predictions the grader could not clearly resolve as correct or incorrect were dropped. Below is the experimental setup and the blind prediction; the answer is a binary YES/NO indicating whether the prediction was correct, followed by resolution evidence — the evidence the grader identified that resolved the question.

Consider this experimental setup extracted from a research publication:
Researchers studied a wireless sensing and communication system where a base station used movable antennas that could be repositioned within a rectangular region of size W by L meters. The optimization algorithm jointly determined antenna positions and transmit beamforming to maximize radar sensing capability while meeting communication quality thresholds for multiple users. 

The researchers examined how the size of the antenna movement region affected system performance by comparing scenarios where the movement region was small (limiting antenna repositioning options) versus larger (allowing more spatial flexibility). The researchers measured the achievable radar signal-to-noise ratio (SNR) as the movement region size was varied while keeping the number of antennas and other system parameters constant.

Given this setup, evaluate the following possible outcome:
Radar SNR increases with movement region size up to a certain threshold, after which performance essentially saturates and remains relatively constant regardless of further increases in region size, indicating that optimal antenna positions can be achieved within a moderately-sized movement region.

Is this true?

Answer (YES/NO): YES